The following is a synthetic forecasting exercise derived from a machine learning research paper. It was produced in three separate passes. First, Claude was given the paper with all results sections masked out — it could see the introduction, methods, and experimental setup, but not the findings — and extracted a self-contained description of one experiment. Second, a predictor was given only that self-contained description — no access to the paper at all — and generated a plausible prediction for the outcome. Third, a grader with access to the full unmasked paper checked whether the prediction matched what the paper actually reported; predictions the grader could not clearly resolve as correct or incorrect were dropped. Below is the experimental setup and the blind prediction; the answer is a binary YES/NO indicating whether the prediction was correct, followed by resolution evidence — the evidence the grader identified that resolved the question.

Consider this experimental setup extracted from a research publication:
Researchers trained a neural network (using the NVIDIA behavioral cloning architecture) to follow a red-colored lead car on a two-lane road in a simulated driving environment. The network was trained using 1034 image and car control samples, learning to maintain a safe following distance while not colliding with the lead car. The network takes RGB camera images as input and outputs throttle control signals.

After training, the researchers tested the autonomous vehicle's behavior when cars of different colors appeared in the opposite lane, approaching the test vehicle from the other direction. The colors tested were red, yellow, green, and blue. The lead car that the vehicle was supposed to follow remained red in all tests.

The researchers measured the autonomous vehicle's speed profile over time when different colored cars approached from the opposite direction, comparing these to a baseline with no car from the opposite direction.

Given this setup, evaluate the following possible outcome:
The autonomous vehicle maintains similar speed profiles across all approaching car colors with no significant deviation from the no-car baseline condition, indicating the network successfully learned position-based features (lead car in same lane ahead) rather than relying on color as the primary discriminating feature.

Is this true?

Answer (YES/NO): NO